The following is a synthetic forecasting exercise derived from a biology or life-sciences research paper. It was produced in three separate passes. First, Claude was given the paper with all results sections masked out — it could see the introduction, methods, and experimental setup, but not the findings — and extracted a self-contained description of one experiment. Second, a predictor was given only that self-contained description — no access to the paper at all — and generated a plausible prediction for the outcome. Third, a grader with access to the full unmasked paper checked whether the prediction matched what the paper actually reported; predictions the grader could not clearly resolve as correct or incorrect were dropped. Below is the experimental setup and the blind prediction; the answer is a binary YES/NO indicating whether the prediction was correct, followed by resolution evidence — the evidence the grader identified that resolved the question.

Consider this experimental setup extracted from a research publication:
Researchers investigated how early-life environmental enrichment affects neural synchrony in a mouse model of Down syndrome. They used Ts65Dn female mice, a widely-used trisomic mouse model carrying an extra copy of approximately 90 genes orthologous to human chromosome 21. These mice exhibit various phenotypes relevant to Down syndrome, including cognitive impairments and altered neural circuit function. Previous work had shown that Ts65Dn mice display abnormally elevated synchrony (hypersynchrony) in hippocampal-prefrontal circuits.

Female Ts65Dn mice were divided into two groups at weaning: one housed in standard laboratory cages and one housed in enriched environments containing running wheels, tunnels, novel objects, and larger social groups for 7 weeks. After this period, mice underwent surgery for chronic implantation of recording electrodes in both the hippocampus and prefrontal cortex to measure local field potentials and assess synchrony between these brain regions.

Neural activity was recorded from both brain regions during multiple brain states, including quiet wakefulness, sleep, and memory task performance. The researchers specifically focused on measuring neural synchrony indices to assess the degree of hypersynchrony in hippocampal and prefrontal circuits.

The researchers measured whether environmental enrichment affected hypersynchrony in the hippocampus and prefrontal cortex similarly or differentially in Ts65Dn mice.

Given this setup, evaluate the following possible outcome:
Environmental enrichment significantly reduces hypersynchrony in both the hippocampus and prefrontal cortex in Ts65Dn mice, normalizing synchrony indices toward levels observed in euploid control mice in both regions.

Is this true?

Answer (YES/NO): NO